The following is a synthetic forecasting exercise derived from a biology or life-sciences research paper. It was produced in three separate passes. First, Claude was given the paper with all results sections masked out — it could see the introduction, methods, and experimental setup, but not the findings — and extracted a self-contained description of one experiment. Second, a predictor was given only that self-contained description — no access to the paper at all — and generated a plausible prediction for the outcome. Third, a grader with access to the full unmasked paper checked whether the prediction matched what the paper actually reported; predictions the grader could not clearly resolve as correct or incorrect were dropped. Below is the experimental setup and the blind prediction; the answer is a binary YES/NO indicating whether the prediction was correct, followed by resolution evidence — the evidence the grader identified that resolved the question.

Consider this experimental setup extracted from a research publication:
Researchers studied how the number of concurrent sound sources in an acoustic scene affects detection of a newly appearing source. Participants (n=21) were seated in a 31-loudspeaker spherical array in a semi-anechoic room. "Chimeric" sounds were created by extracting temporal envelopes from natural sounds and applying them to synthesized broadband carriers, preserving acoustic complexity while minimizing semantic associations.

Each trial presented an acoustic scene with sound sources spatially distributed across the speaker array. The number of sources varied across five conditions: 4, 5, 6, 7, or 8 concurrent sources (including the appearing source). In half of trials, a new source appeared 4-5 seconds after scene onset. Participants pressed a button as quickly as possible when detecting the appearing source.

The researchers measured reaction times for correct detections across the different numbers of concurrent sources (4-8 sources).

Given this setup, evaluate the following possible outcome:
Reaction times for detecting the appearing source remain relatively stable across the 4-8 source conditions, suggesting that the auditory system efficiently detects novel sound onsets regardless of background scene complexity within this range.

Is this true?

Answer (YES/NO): YES